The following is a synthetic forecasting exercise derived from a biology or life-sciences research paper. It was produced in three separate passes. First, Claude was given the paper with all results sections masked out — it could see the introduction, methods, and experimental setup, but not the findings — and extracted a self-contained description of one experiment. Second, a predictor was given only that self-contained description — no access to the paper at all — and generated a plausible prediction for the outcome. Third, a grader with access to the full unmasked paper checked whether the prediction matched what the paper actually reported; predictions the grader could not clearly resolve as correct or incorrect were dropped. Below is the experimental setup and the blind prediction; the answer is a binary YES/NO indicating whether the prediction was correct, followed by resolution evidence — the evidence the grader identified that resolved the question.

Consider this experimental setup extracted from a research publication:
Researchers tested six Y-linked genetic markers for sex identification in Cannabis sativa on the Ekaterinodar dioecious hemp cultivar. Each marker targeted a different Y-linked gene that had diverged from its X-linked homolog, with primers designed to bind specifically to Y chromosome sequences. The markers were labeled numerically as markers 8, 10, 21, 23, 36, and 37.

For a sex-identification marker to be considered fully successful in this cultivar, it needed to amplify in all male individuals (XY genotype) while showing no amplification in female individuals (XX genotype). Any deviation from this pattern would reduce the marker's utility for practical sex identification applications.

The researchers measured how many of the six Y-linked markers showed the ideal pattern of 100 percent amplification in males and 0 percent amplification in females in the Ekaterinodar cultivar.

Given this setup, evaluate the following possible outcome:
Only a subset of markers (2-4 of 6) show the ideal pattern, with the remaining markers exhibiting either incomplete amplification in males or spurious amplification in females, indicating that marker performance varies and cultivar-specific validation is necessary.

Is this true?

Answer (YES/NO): NO